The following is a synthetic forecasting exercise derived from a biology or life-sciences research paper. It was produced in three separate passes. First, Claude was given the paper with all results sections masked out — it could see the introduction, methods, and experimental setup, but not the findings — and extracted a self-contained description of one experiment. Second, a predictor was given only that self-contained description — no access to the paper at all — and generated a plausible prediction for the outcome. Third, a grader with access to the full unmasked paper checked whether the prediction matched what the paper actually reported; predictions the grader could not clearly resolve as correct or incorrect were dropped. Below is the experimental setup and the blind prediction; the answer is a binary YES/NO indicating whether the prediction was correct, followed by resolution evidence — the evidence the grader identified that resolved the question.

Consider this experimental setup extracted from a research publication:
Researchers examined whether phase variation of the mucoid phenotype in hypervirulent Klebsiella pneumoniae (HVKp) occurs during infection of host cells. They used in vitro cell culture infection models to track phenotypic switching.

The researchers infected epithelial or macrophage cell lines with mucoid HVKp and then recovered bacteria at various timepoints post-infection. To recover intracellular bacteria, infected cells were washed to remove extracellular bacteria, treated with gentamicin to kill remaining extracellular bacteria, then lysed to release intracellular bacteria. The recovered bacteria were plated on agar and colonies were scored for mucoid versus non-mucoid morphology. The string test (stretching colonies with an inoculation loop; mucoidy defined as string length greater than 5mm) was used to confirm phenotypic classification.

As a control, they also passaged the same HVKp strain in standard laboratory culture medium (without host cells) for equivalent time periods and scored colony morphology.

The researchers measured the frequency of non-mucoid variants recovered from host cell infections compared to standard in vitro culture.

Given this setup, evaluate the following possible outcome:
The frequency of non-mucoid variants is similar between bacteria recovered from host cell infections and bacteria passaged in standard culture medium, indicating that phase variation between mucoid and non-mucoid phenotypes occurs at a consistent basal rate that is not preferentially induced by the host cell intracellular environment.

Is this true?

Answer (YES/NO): NO